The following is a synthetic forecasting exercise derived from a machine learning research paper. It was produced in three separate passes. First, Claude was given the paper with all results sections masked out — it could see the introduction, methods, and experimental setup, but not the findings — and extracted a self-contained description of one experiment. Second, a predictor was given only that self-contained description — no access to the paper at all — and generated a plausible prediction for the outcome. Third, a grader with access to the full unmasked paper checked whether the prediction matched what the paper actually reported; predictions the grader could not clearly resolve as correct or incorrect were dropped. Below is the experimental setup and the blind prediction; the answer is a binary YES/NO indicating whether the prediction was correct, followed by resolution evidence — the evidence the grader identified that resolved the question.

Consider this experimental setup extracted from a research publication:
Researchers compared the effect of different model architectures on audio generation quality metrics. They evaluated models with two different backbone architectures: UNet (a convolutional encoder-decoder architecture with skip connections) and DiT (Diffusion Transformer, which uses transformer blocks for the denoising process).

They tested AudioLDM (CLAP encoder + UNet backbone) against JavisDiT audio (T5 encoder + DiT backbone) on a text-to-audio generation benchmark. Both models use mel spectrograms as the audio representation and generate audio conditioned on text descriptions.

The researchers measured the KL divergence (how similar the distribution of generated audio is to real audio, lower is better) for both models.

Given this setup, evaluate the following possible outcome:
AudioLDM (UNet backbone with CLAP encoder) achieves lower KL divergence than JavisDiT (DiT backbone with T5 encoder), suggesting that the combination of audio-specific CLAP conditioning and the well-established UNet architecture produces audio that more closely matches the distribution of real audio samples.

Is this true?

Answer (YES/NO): NO